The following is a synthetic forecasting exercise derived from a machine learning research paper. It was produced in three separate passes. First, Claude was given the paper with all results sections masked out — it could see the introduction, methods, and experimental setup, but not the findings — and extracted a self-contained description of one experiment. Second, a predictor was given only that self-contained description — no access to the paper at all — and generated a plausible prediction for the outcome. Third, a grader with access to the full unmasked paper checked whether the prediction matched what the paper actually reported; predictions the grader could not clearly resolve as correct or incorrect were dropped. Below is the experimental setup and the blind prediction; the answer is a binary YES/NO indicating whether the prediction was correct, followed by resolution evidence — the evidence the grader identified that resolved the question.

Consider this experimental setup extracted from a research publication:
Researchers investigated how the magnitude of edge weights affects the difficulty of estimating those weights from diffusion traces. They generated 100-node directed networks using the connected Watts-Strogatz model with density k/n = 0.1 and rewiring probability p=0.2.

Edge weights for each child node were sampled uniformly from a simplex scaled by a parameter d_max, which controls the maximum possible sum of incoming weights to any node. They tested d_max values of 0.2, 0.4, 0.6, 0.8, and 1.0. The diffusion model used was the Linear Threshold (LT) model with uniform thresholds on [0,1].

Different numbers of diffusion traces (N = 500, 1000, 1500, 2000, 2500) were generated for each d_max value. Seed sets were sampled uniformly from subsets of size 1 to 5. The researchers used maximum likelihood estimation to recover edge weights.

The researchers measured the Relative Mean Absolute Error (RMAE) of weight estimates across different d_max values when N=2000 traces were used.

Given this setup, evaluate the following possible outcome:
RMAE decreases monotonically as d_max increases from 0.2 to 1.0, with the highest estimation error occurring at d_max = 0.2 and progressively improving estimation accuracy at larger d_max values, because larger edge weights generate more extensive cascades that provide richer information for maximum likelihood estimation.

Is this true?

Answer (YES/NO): YES